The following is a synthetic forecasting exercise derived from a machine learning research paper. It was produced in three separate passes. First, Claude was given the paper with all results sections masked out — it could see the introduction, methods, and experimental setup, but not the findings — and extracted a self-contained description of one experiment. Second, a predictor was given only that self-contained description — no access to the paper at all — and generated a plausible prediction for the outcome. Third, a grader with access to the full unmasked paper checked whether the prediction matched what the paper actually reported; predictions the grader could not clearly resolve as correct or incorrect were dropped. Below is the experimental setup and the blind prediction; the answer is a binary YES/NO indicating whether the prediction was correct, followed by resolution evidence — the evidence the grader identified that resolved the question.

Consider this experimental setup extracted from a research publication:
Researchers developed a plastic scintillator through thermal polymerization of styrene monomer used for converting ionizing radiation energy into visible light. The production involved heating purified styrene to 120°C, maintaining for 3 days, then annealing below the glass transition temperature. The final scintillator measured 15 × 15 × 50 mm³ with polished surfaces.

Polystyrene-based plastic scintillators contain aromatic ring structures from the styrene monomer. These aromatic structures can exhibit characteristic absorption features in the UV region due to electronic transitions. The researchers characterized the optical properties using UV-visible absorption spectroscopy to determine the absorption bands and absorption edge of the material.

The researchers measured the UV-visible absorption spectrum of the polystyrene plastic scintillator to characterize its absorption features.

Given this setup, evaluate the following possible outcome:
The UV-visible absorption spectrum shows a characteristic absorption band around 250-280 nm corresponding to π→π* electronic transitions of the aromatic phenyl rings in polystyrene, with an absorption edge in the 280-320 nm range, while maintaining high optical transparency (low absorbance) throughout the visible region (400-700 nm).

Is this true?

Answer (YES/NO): NO